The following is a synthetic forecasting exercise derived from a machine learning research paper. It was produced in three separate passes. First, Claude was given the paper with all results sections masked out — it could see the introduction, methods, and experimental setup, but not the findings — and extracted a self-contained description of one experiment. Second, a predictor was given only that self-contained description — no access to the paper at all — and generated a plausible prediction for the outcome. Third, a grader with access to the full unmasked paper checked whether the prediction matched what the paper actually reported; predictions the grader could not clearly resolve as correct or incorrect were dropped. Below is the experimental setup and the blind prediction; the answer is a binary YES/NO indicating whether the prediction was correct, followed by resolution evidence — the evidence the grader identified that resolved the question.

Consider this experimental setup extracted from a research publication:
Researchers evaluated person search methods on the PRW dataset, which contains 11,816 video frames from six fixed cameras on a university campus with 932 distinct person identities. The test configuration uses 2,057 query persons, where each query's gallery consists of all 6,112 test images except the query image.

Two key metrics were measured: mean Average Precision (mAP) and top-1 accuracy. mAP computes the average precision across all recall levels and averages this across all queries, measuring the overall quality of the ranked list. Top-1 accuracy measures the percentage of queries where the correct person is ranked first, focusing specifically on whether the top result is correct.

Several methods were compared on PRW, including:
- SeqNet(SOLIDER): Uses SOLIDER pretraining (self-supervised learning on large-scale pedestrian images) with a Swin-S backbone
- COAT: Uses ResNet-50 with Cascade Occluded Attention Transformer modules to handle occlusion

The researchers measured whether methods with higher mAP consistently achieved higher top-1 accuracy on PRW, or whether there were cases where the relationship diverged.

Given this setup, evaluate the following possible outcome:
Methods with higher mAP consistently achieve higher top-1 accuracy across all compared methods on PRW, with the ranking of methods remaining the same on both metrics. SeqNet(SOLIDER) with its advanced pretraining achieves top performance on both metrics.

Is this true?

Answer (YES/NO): NO